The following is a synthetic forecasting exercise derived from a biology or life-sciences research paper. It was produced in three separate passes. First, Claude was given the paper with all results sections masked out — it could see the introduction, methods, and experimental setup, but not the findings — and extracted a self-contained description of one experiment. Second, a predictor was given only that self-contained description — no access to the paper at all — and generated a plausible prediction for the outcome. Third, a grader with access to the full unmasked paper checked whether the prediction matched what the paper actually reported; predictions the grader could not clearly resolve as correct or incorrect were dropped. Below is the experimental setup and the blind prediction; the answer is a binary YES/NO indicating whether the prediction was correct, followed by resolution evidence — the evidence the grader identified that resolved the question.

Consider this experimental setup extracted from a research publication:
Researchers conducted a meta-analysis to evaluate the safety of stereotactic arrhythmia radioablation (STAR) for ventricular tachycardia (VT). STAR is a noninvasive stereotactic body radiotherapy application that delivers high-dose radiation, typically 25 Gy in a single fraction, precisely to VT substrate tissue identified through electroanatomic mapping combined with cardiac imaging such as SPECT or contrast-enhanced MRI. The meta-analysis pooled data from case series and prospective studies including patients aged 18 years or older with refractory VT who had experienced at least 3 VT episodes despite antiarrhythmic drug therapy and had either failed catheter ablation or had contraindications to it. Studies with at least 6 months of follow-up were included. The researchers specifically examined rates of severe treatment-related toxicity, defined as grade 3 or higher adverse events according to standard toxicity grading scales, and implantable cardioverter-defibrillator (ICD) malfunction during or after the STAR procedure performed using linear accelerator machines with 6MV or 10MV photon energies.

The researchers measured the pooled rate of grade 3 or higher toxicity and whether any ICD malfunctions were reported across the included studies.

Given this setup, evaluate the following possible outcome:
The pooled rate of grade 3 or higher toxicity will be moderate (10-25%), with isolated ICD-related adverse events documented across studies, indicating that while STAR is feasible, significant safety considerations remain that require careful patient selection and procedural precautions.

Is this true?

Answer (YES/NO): NO